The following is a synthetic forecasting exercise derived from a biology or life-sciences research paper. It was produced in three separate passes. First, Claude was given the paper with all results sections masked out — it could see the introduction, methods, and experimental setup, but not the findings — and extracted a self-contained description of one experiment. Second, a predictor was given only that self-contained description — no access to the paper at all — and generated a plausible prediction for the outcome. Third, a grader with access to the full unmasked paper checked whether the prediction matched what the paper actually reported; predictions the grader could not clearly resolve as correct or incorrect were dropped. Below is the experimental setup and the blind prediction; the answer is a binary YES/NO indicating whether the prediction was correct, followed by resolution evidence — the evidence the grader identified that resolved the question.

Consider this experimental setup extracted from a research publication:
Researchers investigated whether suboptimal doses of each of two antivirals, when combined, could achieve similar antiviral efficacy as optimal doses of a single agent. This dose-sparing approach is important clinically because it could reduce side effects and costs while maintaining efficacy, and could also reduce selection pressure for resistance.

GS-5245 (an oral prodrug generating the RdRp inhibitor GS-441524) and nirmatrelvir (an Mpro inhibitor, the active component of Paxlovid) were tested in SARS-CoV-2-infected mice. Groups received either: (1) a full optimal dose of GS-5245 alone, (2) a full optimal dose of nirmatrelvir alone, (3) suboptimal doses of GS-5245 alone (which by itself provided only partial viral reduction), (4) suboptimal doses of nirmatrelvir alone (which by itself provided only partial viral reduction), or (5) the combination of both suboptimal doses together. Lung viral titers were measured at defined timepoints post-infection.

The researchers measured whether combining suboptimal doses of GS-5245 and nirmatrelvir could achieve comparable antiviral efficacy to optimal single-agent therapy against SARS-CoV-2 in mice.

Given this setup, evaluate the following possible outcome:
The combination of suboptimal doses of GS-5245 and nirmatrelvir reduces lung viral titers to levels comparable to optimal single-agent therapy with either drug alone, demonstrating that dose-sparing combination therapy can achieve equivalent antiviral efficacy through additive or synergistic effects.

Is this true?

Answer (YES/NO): NO